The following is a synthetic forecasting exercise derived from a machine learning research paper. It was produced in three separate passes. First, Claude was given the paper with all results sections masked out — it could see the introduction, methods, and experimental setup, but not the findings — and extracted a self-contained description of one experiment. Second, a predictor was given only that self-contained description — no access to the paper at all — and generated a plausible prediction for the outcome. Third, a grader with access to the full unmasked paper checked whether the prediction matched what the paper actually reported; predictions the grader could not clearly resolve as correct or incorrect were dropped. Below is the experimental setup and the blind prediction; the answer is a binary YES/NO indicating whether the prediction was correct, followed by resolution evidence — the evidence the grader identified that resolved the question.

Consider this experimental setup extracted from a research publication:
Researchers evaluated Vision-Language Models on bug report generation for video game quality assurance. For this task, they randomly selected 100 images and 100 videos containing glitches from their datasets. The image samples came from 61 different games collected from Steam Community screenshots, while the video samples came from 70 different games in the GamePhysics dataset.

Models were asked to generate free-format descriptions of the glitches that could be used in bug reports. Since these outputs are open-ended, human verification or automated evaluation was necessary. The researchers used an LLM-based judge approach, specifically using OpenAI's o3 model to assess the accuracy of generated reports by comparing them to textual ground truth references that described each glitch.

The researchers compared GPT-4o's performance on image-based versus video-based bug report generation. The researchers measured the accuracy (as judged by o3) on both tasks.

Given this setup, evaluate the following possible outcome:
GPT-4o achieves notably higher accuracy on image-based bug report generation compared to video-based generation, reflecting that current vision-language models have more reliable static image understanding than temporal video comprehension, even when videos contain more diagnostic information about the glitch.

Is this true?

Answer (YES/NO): NO